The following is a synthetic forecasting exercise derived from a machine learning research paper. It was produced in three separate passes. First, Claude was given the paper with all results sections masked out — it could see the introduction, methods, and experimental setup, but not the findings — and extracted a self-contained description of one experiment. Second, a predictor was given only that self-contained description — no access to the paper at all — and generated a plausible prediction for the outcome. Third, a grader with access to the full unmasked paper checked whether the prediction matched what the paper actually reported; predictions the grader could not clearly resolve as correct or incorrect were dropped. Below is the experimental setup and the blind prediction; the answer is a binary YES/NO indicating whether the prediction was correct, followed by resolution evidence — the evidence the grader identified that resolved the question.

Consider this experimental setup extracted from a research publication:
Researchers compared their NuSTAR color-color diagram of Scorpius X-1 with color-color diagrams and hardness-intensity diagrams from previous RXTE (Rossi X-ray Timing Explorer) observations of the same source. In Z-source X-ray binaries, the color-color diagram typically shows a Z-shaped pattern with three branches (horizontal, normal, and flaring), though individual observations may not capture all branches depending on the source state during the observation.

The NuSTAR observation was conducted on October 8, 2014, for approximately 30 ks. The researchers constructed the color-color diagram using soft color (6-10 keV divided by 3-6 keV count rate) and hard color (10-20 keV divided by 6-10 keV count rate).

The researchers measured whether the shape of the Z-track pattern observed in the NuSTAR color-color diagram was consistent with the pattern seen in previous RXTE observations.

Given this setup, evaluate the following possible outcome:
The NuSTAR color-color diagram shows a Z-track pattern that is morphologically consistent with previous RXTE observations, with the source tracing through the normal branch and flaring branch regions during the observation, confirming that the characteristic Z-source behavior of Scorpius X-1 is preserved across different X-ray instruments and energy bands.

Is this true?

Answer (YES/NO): YES